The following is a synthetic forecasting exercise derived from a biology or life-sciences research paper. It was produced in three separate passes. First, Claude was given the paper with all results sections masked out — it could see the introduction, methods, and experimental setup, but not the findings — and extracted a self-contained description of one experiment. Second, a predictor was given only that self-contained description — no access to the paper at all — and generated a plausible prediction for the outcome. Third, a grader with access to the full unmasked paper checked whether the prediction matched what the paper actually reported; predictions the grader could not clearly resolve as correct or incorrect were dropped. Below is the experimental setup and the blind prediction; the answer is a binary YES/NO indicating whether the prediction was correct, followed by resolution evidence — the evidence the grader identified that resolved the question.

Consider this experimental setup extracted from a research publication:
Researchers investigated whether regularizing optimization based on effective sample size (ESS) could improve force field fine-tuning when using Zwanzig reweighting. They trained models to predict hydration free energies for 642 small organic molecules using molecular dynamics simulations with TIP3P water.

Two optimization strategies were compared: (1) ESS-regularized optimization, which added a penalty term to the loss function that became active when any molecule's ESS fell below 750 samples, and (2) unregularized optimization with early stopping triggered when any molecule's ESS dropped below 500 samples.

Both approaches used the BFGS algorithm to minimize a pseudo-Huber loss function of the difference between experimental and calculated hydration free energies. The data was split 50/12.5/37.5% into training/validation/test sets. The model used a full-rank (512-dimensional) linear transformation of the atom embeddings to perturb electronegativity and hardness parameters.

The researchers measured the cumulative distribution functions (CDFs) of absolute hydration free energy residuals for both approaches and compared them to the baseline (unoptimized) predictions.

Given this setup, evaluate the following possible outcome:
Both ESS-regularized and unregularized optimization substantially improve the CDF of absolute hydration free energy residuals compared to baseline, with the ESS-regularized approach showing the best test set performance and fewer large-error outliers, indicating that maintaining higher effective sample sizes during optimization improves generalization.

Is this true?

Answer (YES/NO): NO